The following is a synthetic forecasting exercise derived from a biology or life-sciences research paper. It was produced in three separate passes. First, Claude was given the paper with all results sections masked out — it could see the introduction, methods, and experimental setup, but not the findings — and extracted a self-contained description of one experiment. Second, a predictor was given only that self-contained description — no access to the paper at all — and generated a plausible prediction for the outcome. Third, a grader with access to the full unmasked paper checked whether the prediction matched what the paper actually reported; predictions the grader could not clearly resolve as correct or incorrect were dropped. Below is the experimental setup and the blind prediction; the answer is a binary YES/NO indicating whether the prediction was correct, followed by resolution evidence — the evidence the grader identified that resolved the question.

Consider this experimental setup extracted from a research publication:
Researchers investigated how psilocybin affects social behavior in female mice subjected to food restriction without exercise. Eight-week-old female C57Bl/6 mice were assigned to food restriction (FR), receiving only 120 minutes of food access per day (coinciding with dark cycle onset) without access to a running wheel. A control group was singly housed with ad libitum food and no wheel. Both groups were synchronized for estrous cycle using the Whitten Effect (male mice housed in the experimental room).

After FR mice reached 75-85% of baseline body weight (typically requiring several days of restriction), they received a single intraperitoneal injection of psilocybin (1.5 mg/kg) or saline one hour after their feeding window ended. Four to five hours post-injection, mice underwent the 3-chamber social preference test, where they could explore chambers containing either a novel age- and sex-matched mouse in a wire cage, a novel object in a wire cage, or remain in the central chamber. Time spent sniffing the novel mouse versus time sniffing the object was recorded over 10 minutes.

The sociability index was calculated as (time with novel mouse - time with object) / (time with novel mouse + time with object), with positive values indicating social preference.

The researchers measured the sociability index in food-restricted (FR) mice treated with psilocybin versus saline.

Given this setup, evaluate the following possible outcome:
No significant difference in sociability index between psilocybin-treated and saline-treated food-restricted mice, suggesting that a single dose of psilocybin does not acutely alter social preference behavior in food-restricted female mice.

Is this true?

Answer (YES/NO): YES